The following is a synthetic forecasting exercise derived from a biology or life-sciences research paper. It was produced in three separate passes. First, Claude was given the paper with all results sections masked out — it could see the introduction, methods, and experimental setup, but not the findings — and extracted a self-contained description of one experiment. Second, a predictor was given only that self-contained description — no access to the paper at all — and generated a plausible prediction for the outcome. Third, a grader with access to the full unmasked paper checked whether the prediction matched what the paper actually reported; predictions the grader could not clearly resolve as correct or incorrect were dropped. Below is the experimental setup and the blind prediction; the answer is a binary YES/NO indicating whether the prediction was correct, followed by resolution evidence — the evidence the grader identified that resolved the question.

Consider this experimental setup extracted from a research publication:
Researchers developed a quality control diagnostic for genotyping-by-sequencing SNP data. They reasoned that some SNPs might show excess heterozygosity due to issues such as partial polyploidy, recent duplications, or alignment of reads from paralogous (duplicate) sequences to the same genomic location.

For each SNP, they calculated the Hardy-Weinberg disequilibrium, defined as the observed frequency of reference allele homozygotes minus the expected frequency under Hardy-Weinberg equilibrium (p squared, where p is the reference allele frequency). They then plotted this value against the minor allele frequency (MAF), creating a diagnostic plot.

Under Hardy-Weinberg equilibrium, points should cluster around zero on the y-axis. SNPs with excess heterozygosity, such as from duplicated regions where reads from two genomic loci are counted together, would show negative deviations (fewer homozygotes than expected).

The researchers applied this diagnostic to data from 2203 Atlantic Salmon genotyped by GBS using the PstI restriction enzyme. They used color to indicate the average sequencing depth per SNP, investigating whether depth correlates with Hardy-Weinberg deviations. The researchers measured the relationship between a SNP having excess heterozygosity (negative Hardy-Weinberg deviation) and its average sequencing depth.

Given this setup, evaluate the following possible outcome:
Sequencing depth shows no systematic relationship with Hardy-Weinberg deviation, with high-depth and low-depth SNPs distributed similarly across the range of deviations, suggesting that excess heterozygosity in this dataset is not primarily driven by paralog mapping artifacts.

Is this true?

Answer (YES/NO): NO